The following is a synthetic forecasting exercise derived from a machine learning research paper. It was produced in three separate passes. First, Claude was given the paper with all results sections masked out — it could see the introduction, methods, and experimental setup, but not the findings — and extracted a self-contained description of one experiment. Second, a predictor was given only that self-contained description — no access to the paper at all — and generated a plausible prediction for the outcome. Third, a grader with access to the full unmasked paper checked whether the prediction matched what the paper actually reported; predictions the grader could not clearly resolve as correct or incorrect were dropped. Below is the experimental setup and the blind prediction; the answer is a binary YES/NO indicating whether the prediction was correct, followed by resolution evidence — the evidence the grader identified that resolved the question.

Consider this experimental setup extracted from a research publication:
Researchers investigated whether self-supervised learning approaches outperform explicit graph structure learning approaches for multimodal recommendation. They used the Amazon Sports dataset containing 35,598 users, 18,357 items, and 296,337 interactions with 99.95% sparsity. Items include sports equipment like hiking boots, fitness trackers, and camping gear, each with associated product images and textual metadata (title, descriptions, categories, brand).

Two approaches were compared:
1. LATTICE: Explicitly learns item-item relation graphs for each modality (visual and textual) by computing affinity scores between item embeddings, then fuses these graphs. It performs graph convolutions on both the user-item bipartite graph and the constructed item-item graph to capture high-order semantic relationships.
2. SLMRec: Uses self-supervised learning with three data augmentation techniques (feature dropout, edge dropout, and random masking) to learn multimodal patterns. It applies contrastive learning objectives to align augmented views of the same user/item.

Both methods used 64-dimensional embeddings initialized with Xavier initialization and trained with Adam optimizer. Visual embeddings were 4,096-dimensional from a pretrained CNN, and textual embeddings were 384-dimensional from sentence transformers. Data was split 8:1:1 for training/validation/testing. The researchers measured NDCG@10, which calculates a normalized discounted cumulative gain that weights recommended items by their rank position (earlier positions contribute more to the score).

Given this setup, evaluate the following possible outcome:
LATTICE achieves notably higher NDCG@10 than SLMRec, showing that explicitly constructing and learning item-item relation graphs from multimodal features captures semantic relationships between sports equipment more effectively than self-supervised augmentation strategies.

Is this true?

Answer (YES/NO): NO